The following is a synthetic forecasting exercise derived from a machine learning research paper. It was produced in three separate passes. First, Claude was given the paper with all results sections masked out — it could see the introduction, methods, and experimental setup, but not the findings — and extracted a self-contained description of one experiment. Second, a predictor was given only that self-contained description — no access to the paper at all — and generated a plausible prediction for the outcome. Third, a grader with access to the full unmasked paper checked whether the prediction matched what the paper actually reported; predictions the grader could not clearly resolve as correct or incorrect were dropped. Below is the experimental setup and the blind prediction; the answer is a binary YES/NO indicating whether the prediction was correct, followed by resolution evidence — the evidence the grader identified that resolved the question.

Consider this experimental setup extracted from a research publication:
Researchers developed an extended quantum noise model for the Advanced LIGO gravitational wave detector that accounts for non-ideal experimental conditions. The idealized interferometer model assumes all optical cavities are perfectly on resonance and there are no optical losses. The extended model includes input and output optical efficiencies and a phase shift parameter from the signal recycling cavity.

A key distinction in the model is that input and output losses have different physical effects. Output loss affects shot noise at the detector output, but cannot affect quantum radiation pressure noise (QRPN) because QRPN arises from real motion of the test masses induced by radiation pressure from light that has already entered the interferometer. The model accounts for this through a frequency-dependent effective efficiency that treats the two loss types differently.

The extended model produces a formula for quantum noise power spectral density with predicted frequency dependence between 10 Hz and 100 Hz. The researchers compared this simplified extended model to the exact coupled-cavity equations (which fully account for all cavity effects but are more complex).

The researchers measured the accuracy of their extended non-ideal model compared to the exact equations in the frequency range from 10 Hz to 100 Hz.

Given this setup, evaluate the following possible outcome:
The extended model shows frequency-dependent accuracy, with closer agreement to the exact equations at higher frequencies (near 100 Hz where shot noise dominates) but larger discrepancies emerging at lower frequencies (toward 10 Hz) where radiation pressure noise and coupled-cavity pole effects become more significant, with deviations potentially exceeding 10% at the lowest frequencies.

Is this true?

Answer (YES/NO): NO